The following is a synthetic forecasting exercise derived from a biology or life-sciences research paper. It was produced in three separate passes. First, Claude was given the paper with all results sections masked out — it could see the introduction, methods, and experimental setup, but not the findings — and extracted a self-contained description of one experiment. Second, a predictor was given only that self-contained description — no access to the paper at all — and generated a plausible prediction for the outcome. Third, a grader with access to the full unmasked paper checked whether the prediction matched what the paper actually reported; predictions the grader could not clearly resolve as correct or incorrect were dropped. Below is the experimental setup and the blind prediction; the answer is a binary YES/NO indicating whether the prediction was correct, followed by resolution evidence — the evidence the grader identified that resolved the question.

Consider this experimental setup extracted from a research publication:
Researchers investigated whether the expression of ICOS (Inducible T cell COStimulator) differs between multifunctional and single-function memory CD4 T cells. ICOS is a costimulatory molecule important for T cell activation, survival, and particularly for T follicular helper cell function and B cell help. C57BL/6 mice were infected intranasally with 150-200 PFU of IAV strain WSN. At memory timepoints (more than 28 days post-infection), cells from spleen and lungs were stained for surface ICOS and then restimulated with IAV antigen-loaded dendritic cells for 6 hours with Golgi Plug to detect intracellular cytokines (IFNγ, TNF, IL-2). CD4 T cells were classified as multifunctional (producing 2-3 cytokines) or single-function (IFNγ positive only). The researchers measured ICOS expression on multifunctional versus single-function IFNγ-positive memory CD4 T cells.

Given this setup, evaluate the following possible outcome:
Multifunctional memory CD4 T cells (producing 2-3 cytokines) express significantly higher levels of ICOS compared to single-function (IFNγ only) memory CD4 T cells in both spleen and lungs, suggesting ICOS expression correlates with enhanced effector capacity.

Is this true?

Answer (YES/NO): NO